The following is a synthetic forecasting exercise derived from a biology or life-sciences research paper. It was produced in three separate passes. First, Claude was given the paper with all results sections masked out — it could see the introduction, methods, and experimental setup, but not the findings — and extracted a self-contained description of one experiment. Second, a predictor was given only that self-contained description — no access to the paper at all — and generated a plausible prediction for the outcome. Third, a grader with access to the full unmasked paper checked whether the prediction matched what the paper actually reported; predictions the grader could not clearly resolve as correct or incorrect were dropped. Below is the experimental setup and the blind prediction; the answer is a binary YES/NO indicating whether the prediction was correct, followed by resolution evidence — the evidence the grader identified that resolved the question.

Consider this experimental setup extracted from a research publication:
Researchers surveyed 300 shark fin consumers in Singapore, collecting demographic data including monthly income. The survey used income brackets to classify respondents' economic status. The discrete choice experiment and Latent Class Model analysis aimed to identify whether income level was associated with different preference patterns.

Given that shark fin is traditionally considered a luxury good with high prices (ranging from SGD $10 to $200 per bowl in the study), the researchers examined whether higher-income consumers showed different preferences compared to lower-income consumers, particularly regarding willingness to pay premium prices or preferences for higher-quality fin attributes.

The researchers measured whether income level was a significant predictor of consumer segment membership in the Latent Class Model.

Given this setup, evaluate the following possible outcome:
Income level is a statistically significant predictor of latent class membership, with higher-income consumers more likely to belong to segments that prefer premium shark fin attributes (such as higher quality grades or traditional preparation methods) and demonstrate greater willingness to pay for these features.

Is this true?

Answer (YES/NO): NO